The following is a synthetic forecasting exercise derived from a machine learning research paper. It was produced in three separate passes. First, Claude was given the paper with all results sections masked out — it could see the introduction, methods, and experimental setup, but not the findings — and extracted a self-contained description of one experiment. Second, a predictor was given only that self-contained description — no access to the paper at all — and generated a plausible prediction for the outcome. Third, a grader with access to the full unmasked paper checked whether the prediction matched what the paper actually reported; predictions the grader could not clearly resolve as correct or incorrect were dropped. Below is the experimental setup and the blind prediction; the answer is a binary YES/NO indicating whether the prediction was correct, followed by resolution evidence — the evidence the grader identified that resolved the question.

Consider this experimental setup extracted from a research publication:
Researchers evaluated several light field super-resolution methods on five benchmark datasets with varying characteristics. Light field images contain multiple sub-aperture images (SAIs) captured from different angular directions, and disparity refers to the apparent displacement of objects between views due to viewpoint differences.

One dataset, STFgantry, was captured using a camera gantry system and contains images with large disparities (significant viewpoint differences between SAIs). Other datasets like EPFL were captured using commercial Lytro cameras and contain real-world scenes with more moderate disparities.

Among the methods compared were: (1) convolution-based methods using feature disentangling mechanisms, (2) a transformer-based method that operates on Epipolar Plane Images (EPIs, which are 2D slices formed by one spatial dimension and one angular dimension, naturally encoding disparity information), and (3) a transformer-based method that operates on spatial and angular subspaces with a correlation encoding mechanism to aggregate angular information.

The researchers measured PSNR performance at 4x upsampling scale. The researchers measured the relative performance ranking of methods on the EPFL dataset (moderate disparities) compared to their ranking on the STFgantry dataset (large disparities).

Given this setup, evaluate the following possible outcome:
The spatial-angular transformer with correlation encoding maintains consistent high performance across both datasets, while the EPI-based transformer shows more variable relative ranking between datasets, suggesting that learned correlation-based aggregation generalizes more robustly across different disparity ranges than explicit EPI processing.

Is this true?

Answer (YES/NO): NO